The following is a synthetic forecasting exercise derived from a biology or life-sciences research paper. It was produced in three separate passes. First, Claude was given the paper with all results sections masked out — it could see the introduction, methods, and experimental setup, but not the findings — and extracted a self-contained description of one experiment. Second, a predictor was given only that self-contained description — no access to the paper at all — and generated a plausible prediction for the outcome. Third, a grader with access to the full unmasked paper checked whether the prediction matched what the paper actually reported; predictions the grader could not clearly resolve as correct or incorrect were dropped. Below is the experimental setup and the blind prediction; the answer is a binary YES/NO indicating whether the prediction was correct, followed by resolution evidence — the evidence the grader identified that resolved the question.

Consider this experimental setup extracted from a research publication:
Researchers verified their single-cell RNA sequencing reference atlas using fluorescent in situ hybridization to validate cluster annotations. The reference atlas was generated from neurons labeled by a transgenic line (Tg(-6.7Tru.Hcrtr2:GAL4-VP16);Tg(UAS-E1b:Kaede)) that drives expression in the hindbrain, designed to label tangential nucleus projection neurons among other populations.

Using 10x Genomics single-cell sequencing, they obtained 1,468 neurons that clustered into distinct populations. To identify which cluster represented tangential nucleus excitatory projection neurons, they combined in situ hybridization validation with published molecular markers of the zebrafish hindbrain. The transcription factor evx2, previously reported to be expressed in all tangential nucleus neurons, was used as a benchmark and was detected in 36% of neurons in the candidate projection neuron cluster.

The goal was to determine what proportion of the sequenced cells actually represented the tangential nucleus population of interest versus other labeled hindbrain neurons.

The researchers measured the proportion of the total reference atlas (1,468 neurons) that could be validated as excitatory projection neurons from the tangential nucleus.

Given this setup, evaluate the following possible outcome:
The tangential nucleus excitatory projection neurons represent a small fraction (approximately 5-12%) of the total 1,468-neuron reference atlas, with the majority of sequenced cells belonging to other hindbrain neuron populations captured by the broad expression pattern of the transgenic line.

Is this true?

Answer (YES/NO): YES